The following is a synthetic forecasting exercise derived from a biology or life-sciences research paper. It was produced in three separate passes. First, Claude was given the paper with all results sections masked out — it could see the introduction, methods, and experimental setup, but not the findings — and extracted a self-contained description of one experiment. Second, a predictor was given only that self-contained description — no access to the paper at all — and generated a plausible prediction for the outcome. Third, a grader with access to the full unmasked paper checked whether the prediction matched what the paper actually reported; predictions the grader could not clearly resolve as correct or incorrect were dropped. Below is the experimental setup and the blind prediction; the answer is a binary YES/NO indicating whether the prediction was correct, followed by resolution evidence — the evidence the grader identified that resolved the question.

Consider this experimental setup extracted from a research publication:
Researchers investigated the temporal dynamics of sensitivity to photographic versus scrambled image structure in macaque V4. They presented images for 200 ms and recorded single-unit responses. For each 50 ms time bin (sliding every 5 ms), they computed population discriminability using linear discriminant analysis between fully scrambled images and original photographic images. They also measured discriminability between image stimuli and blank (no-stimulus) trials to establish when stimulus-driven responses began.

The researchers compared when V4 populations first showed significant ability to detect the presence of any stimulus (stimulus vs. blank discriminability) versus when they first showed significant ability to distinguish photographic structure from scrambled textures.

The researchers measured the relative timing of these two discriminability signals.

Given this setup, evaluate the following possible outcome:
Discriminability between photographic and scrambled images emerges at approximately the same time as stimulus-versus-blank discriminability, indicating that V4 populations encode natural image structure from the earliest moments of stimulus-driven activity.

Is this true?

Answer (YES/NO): NO